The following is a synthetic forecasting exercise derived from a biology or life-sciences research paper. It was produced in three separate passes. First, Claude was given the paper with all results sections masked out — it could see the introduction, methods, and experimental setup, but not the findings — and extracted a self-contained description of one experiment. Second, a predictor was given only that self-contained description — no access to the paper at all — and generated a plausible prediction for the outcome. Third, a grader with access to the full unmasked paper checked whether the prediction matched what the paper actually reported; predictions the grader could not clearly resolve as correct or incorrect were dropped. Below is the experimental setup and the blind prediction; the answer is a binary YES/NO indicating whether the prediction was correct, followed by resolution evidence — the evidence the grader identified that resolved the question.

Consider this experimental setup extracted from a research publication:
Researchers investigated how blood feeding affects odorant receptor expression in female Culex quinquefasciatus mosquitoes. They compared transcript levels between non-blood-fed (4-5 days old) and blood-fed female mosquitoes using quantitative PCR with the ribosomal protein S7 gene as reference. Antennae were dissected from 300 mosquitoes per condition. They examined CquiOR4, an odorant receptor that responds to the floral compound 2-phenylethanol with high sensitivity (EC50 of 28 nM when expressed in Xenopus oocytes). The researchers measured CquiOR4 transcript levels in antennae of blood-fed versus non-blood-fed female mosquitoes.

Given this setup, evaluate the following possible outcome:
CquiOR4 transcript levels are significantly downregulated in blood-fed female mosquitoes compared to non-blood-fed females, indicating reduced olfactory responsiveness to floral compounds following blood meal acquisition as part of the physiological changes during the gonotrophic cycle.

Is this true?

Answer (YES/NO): YES